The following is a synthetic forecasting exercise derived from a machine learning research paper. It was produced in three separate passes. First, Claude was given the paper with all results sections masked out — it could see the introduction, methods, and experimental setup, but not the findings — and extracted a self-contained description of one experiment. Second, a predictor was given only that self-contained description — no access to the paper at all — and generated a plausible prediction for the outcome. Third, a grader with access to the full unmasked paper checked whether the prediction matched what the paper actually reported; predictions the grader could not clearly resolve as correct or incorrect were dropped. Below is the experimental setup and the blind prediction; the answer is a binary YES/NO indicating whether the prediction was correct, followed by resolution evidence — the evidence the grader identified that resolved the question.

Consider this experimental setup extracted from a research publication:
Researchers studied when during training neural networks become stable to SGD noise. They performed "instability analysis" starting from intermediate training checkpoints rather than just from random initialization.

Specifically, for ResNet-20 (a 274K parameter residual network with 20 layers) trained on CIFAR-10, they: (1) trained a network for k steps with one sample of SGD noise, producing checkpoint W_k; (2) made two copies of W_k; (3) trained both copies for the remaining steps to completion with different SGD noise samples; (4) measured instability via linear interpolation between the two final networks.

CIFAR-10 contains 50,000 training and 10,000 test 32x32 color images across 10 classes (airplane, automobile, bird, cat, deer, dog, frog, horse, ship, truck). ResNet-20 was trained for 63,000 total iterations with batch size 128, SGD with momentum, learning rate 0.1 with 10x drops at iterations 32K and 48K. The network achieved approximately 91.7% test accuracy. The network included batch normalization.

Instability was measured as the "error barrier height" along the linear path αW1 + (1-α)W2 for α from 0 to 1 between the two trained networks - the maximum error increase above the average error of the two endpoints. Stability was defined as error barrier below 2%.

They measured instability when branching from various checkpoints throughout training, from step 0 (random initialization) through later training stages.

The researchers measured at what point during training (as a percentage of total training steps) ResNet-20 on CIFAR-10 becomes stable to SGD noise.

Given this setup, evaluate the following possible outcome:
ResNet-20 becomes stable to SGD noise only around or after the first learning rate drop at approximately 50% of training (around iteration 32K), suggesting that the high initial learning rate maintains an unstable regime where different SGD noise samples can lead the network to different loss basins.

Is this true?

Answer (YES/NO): NO